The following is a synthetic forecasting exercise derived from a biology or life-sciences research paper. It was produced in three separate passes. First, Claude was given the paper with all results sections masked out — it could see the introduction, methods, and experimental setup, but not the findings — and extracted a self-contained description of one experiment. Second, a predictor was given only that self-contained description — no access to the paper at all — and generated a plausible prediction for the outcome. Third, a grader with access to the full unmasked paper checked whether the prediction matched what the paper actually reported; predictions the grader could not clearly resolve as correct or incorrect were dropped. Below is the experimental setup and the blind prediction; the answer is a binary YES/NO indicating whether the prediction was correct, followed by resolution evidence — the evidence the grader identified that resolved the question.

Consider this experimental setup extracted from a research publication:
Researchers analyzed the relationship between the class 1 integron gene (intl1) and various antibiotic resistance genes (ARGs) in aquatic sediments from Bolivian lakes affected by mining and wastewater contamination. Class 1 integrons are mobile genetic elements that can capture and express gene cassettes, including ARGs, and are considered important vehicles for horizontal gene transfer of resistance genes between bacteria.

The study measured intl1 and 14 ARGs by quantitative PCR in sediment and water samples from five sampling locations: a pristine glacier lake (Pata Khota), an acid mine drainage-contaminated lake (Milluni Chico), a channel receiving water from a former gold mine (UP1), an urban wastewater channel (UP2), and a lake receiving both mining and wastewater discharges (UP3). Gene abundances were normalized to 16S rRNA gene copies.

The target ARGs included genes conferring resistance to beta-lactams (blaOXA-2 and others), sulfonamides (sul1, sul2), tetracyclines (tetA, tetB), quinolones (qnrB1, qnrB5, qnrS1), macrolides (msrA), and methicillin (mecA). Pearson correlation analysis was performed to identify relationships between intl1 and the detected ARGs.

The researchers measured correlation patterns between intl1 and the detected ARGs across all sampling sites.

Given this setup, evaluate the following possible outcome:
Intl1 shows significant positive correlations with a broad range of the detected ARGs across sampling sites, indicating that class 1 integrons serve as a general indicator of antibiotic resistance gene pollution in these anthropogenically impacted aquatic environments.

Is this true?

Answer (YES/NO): YES